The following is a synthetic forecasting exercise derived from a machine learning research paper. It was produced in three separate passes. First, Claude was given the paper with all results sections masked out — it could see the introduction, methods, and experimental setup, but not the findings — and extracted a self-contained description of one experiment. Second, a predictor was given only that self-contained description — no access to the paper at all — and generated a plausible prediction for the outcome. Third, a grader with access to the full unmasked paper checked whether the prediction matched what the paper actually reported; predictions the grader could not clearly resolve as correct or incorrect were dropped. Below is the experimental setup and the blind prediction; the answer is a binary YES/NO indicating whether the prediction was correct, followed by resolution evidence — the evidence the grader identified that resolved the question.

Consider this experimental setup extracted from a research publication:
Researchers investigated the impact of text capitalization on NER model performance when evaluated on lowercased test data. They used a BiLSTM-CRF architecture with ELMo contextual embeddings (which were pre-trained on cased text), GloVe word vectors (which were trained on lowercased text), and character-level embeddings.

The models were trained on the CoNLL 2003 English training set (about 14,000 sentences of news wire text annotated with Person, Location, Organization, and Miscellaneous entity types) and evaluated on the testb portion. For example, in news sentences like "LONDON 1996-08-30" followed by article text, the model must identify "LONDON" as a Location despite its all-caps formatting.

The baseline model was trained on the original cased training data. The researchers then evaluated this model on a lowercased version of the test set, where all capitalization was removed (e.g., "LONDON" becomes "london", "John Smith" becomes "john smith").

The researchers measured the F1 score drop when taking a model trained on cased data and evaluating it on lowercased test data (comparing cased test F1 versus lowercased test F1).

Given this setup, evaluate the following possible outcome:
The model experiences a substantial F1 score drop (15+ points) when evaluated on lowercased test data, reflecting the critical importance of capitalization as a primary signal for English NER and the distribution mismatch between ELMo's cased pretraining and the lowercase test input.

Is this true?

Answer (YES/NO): YES